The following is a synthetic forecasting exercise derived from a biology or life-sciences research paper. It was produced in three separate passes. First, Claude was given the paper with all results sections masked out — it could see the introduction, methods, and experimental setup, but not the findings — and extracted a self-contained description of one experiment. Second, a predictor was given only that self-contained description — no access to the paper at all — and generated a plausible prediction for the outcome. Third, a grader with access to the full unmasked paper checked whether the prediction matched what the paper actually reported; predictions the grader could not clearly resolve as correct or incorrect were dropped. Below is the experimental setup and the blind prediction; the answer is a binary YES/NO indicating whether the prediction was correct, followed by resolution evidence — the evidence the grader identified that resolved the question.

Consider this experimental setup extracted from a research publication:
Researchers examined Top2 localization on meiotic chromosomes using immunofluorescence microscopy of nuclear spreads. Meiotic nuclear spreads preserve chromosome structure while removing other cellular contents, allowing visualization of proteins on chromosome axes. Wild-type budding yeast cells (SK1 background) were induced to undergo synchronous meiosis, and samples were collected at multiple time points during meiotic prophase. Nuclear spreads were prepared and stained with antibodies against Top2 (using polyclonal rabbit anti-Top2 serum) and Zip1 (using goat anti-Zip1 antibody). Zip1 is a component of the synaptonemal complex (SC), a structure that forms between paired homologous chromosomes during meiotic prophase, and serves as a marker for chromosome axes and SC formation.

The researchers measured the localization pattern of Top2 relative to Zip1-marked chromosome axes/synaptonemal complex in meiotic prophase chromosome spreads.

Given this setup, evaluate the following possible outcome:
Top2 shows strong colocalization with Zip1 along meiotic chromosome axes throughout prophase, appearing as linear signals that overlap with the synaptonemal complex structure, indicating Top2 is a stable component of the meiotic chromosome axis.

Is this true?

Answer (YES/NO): NO